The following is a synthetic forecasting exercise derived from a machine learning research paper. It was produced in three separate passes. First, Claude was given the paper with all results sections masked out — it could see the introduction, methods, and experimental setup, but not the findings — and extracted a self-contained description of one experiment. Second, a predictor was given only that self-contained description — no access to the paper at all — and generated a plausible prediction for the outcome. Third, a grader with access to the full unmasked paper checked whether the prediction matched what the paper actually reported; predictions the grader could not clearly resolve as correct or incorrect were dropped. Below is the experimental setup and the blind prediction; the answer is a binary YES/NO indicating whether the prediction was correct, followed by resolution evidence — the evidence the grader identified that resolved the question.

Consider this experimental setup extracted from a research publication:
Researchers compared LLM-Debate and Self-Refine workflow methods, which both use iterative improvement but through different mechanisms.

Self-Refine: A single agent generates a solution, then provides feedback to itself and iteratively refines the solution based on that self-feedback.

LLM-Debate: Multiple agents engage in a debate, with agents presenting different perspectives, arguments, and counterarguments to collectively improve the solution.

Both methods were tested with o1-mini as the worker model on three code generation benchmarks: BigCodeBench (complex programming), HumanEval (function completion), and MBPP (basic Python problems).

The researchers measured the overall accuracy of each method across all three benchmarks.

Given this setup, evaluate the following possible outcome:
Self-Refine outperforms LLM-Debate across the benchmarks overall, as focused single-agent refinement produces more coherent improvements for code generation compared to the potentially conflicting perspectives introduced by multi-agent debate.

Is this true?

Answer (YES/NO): NO